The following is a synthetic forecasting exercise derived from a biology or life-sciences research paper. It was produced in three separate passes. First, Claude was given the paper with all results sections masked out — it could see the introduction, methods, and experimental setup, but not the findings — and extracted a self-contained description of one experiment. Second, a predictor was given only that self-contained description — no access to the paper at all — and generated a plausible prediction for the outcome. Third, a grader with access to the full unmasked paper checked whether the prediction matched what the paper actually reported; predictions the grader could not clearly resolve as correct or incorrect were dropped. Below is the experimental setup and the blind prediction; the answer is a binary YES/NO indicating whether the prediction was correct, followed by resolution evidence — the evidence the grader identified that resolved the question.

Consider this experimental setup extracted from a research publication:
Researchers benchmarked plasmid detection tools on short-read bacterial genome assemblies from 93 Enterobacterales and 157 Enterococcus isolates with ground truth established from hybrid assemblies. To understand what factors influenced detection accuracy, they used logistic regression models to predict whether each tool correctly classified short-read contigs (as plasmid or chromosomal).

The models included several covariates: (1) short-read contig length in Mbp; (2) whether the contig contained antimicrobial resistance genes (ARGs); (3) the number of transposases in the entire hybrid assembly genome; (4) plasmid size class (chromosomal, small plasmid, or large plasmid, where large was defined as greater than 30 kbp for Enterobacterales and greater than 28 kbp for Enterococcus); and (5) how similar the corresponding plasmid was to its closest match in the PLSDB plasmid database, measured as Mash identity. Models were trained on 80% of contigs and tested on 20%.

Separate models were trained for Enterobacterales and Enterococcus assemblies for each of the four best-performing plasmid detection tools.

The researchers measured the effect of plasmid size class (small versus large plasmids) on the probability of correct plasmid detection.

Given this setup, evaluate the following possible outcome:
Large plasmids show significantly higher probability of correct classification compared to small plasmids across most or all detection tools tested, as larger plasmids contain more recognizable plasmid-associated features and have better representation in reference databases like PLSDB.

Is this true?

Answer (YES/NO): NO